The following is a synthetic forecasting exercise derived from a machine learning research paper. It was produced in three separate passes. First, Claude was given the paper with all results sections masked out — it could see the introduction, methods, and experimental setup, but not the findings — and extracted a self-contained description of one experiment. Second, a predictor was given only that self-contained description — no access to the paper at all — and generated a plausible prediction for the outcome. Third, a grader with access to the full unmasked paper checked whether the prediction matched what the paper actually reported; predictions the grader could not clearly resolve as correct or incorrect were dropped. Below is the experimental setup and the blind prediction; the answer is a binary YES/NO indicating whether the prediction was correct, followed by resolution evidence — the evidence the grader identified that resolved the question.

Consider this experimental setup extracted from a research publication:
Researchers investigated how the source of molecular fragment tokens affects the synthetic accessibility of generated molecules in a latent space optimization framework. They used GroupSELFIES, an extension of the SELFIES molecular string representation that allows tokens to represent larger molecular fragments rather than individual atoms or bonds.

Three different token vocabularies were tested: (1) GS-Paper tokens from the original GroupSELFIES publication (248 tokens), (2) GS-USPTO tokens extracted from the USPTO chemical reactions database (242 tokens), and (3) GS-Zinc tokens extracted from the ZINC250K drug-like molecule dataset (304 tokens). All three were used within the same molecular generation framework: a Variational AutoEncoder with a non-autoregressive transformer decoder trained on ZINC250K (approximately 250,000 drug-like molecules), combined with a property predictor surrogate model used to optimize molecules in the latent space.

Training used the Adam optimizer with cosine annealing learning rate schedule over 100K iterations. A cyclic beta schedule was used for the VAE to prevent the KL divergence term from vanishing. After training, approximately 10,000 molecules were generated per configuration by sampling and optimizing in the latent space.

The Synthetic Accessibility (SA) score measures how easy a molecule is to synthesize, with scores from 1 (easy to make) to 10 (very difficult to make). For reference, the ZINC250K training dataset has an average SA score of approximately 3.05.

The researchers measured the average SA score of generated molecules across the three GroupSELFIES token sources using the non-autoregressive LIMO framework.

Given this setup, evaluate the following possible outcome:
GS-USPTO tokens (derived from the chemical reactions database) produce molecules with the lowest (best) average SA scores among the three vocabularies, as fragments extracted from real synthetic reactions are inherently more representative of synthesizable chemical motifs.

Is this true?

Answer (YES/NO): NO